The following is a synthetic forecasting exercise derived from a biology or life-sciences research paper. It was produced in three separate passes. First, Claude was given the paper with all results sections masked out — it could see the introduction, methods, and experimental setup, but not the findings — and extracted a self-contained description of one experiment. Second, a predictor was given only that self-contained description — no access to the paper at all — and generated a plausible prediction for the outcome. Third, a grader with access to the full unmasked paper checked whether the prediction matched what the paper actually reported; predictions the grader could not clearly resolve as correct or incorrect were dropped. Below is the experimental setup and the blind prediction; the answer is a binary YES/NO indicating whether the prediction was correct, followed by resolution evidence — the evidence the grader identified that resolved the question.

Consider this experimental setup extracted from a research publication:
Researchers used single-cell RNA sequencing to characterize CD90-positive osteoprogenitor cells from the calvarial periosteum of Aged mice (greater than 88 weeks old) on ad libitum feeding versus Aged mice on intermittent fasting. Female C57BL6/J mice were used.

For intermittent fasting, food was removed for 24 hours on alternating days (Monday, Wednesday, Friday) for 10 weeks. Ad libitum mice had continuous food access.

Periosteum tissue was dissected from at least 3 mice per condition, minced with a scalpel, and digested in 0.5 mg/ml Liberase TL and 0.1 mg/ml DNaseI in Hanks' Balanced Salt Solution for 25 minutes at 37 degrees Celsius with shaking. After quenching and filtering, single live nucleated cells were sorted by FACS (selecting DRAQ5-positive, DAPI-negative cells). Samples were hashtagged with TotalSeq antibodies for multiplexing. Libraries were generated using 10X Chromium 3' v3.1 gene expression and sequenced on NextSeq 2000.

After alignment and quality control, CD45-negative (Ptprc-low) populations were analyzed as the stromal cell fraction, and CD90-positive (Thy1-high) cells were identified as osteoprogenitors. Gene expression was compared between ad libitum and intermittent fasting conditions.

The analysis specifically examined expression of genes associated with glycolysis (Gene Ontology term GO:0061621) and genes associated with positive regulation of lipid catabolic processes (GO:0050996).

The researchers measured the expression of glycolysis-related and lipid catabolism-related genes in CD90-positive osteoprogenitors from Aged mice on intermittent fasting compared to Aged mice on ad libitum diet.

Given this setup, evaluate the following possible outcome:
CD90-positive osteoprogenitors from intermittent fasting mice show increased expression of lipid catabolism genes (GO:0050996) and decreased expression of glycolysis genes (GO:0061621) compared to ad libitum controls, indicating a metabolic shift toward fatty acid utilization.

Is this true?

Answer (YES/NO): NO